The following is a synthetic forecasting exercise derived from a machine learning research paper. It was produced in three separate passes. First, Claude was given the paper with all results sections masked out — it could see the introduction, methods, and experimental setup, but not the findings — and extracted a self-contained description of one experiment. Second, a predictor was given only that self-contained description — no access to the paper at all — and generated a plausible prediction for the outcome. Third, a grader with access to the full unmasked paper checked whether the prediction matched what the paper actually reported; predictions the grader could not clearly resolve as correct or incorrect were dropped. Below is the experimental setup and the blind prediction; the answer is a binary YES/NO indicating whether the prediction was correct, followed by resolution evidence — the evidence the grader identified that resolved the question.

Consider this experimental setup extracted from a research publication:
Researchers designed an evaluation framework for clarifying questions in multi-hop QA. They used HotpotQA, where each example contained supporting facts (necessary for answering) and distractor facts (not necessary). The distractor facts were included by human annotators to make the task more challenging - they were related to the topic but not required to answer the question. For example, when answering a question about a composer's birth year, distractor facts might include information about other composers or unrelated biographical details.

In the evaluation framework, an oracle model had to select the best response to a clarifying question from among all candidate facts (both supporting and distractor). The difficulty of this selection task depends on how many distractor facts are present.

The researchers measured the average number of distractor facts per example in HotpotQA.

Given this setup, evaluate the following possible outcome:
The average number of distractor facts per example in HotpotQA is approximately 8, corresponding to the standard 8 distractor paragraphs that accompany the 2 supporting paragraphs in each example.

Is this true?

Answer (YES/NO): NO